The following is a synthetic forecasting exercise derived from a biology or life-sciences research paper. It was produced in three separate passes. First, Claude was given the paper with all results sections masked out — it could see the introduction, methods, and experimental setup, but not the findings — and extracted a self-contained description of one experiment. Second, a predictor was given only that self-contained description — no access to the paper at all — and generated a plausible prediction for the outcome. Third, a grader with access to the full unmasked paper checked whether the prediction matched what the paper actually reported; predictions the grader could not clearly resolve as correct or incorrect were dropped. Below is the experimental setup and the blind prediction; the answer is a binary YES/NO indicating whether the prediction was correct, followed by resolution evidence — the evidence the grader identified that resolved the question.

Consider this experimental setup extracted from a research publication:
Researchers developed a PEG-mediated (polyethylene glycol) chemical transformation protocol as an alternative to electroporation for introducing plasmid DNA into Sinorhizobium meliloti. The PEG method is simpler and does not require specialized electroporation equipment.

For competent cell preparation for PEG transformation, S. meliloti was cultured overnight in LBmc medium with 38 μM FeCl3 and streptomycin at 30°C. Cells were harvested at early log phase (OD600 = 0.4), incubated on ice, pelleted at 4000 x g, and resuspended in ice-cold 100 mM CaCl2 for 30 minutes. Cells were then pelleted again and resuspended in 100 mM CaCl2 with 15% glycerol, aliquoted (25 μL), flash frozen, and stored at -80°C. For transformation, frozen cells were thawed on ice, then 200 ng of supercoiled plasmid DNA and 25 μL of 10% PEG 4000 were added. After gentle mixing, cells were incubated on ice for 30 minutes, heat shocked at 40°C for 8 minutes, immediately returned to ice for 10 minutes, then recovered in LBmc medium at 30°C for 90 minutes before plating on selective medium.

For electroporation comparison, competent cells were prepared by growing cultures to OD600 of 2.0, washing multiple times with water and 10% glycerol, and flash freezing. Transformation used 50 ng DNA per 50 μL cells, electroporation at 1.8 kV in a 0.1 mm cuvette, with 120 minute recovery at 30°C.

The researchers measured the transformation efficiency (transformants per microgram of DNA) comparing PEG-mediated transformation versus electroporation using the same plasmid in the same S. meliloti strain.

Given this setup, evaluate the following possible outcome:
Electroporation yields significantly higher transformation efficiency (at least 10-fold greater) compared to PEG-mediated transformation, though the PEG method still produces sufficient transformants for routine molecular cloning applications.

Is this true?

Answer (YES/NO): YES